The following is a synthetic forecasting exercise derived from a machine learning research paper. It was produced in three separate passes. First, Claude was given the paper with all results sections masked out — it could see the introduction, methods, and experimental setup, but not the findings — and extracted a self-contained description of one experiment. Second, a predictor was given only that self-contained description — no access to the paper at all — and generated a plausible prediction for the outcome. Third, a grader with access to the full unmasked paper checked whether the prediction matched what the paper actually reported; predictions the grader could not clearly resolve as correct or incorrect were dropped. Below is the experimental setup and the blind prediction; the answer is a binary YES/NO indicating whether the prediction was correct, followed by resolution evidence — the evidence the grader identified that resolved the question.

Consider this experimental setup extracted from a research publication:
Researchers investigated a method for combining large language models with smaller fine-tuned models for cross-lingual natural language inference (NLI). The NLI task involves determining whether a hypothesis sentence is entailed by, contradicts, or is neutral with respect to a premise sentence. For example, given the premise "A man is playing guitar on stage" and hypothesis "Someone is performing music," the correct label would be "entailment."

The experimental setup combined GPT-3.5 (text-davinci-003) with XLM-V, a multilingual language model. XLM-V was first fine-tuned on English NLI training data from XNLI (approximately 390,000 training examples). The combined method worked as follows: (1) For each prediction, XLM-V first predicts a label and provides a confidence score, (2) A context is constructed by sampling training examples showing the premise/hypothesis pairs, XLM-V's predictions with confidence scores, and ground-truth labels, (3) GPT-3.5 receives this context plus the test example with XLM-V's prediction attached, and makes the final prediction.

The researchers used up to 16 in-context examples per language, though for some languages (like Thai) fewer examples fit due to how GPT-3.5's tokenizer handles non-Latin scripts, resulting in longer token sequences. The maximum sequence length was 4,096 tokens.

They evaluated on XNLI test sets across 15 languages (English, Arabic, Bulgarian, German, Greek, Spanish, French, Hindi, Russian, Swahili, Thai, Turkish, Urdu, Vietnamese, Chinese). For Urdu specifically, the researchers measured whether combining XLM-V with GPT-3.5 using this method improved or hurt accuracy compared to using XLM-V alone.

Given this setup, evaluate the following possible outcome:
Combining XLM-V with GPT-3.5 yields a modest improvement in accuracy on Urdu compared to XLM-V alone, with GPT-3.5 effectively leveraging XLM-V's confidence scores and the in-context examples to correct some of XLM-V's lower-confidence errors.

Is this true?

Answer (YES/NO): NO